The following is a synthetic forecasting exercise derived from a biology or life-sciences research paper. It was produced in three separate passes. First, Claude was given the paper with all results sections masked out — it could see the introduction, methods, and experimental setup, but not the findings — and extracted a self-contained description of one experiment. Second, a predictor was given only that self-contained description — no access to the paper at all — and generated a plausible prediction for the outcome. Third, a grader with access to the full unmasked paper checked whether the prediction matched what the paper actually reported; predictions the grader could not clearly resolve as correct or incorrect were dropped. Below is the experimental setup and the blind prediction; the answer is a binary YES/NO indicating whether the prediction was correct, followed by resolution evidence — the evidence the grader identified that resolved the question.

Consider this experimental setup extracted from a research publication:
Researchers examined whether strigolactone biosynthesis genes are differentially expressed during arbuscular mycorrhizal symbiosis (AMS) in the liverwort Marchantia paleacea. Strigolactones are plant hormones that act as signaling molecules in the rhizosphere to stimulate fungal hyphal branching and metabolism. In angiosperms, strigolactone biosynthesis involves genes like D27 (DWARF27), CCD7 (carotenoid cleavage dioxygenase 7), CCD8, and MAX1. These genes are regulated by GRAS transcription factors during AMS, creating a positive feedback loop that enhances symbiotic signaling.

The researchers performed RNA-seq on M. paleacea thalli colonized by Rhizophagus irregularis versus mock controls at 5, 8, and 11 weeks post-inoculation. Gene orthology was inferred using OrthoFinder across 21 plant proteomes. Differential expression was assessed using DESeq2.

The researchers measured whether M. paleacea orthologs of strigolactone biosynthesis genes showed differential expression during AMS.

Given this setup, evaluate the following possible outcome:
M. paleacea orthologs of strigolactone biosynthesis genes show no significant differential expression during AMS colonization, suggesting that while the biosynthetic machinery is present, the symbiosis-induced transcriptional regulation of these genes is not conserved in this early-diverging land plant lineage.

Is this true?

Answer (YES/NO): NO